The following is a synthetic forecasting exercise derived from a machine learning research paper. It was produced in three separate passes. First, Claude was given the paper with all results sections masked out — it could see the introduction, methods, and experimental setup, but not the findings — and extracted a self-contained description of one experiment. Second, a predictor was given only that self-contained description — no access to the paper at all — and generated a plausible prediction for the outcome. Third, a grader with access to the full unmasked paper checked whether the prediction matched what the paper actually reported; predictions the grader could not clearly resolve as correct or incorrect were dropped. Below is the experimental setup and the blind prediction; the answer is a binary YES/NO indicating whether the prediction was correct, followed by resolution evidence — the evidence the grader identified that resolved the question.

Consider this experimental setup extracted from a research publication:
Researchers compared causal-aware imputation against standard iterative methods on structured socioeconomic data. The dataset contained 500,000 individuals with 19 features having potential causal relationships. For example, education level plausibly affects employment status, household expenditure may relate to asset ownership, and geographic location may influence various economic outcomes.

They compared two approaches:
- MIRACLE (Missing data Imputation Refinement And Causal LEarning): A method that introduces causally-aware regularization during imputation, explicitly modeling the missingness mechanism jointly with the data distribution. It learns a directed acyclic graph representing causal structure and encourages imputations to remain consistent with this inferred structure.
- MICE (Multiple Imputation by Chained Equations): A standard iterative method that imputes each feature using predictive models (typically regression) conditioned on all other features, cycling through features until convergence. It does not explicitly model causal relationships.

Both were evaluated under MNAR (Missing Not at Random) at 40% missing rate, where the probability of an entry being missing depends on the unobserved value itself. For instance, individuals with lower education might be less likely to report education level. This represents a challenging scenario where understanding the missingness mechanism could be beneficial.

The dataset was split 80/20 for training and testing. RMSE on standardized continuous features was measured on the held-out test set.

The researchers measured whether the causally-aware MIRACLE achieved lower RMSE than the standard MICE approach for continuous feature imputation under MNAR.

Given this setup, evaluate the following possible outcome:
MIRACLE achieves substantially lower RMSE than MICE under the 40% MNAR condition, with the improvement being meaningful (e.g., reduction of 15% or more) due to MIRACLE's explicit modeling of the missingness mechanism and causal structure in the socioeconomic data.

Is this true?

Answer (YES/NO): NO